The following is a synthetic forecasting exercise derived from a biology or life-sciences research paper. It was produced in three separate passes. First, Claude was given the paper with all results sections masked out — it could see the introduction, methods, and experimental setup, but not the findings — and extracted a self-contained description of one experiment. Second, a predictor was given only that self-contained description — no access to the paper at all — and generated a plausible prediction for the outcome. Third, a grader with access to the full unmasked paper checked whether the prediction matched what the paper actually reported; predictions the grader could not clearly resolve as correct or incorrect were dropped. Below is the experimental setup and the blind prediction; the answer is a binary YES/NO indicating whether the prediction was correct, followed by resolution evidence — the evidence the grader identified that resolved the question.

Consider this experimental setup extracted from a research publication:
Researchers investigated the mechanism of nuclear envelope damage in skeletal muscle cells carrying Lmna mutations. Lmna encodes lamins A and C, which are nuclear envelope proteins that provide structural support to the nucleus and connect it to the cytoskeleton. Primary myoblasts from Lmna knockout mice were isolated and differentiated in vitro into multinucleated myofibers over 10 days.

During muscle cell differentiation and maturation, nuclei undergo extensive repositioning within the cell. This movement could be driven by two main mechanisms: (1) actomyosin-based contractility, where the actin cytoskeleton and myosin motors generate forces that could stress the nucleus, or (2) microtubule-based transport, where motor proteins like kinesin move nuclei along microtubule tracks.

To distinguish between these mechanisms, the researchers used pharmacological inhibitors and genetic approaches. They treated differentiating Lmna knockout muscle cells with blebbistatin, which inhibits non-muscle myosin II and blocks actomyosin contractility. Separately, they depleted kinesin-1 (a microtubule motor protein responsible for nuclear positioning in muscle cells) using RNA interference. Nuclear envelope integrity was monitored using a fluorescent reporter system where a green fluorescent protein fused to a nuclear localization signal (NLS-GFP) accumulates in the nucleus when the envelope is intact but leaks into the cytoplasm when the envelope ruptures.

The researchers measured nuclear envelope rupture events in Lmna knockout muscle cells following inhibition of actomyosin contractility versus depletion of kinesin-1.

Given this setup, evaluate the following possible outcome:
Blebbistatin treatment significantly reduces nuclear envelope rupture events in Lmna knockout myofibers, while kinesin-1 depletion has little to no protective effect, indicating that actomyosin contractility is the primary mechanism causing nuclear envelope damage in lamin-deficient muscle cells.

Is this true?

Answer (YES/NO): NO